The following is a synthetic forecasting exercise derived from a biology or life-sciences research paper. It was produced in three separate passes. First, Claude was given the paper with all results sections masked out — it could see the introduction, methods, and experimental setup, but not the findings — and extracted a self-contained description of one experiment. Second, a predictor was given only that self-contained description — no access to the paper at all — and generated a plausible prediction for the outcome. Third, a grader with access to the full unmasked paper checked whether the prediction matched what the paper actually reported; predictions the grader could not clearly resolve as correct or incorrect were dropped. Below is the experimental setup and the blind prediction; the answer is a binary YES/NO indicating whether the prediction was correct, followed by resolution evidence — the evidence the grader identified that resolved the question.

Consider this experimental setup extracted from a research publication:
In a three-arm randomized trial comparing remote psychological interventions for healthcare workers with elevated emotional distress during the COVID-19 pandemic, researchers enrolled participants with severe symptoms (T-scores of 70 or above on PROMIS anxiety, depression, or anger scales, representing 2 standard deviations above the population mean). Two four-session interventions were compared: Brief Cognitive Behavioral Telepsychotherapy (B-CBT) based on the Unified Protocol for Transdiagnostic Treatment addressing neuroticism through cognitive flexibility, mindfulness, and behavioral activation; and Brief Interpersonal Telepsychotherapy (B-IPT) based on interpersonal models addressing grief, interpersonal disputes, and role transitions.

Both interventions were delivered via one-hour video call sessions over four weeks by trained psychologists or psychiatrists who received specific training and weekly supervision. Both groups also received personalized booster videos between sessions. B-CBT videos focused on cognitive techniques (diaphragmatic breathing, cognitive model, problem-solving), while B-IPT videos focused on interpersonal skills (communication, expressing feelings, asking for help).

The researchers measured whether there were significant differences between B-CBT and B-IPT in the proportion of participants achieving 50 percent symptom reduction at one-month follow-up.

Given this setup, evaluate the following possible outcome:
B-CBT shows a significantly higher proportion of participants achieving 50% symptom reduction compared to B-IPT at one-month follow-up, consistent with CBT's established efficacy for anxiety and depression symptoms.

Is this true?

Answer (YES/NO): NO